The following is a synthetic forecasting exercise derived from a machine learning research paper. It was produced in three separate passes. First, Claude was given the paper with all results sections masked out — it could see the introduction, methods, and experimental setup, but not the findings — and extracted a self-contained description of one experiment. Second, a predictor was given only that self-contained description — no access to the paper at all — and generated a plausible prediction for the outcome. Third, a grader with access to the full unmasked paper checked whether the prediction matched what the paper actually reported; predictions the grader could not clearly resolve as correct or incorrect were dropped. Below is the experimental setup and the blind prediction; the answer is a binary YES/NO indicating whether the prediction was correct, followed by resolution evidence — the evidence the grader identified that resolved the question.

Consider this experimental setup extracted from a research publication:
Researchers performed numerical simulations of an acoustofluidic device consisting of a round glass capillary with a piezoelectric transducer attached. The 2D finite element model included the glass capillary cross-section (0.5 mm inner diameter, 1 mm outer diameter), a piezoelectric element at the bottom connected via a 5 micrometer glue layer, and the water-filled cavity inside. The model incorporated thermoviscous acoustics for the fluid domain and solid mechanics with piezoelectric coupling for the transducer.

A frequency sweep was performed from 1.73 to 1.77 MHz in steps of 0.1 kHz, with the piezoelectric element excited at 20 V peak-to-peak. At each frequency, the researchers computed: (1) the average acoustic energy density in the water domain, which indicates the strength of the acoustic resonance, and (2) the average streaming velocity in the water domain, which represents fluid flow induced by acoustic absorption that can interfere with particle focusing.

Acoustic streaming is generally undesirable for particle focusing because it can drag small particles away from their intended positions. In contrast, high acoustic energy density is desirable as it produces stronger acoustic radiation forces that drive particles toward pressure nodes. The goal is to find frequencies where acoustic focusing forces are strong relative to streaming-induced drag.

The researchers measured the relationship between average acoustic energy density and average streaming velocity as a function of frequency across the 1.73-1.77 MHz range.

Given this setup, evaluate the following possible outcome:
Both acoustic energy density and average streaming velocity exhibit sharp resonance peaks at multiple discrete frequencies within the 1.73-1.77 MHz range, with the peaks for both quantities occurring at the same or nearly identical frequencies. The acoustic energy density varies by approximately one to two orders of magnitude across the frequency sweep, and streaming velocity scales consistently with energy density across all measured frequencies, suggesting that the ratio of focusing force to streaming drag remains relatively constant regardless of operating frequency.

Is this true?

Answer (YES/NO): NO